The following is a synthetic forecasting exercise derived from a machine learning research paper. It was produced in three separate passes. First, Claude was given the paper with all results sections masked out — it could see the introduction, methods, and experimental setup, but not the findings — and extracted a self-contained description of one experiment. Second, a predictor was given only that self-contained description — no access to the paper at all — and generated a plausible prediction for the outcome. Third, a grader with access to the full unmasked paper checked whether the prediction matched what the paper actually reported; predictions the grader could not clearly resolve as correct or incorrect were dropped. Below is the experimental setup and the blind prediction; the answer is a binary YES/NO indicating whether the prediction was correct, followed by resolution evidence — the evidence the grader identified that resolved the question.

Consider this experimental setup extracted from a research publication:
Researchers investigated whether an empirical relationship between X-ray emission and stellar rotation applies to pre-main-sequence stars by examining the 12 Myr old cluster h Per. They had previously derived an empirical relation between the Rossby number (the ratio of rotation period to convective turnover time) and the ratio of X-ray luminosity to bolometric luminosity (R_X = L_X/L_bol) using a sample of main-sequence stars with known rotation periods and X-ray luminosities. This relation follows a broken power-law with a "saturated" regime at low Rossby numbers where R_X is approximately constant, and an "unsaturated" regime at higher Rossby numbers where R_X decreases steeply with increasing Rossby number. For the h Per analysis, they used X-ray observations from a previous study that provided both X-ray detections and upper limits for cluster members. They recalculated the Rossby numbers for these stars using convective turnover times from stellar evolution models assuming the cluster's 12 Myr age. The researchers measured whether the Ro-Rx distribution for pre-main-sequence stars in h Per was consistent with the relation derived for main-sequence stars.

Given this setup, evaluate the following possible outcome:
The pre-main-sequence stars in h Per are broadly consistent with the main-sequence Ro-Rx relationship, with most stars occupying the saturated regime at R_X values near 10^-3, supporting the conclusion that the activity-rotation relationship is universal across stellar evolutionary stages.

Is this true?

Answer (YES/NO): YES